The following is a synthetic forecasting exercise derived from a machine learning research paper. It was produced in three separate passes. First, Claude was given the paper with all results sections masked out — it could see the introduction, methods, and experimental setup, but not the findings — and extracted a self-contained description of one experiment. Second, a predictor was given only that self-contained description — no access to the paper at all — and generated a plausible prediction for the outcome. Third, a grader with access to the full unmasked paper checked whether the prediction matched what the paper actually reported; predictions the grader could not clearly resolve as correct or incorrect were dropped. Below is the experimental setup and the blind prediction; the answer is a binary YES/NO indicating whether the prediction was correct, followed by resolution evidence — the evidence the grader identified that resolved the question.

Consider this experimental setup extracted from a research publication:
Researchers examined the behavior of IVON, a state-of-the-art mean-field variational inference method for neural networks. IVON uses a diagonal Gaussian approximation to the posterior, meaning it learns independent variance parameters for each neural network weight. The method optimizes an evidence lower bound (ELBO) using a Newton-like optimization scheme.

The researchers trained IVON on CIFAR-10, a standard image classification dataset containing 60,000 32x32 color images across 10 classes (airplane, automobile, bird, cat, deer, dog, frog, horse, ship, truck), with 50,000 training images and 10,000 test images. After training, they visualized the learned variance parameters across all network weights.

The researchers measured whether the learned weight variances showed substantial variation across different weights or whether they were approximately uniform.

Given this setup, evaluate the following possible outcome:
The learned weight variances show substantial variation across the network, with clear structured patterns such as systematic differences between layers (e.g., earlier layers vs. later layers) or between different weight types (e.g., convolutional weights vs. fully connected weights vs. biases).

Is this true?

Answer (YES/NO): NO